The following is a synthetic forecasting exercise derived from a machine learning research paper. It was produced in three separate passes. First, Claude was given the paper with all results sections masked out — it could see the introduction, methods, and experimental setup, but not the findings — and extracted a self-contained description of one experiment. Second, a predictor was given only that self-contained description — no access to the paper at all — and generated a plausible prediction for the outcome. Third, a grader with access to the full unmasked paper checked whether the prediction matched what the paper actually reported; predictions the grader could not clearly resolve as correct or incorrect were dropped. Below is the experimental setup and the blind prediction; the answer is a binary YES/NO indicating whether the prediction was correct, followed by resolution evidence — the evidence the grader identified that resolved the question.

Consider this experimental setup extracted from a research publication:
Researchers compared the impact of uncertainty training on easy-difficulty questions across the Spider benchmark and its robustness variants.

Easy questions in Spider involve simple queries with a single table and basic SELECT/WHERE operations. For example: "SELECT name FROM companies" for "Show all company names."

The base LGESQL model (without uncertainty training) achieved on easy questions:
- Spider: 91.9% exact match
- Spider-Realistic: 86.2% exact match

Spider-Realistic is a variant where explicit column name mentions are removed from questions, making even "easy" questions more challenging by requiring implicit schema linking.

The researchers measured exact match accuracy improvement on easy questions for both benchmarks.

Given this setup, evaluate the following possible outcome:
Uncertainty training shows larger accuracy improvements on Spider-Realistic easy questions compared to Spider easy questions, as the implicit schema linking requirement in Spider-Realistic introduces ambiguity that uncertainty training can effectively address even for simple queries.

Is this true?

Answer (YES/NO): YES